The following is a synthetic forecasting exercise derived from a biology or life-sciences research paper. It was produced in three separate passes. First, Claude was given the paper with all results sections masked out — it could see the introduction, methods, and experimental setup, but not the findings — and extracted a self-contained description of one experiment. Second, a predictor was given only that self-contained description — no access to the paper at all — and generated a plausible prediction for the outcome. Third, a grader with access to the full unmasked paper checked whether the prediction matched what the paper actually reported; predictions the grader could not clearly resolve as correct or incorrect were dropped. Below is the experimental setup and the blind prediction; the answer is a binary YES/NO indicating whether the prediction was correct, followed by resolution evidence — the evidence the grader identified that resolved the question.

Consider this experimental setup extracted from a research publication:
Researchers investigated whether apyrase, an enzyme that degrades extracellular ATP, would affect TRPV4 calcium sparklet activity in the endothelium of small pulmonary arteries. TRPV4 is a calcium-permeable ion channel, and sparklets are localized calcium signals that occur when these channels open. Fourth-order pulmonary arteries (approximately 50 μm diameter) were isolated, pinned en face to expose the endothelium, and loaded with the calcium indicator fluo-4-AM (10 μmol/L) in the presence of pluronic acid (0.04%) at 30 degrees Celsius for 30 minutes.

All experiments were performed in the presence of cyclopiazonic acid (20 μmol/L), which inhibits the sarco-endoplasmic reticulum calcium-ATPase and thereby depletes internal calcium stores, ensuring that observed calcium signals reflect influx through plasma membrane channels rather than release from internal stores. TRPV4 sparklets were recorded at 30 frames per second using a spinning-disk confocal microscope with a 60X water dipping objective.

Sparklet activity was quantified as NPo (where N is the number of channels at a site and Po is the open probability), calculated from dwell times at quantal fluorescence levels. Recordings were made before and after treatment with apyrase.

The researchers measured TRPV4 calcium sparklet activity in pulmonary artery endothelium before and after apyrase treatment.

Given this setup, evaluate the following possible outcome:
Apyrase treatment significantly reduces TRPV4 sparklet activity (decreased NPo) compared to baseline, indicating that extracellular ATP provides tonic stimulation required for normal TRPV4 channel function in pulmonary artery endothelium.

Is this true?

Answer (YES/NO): YES